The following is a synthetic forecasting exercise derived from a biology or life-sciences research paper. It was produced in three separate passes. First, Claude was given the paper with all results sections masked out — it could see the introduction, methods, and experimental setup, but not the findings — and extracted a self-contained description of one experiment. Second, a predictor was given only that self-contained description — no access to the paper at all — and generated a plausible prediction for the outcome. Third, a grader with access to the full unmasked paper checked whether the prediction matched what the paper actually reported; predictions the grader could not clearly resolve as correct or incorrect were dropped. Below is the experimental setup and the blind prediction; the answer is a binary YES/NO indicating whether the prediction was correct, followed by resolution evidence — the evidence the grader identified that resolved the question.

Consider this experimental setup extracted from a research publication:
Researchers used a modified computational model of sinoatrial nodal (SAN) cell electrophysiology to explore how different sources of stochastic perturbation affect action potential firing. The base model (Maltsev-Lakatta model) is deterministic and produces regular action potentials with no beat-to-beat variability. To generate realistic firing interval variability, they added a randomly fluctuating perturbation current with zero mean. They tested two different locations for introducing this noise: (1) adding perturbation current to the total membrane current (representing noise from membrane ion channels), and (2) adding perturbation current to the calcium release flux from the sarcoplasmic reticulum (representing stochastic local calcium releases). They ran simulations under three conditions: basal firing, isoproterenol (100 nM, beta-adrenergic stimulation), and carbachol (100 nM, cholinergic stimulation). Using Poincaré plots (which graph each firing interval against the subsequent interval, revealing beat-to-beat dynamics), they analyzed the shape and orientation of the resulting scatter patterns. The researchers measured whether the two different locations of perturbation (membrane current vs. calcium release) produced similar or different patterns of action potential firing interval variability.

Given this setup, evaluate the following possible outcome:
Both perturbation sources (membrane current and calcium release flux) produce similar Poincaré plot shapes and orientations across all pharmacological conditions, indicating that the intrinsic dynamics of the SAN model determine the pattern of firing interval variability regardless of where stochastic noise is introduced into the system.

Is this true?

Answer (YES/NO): YES